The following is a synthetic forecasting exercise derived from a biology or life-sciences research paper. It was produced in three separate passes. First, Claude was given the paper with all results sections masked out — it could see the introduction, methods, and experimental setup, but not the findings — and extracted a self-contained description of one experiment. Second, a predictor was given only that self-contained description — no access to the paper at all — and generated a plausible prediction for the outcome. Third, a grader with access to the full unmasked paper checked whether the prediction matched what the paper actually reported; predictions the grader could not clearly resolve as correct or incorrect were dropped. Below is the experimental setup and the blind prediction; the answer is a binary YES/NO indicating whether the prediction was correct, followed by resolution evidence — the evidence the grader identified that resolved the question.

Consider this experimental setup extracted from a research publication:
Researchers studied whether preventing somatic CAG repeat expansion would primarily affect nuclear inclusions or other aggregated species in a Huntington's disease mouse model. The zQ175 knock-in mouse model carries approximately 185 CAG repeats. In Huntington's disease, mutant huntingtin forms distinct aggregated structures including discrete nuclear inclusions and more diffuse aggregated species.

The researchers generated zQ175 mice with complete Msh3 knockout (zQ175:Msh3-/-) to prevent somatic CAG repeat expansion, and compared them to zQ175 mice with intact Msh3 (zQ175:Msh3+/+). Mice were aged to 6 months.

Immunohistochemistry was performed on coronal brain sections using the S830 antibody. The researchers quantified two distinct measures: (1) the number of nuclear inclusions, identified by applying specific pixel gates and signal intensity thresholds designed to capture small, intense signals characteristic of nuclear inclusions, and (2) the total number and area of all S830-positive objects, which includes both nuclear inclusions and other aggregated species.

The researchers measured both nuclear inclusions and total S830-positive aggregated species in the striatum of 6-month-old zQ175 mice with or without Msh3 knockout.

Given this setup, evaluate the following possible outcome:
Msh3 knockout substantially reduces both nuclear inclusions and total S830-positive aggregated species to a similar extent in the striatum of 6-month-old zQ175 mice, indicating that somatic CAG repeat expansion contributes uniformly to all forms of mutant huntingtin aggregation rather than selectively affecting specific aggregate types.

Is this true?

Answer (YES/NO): NO